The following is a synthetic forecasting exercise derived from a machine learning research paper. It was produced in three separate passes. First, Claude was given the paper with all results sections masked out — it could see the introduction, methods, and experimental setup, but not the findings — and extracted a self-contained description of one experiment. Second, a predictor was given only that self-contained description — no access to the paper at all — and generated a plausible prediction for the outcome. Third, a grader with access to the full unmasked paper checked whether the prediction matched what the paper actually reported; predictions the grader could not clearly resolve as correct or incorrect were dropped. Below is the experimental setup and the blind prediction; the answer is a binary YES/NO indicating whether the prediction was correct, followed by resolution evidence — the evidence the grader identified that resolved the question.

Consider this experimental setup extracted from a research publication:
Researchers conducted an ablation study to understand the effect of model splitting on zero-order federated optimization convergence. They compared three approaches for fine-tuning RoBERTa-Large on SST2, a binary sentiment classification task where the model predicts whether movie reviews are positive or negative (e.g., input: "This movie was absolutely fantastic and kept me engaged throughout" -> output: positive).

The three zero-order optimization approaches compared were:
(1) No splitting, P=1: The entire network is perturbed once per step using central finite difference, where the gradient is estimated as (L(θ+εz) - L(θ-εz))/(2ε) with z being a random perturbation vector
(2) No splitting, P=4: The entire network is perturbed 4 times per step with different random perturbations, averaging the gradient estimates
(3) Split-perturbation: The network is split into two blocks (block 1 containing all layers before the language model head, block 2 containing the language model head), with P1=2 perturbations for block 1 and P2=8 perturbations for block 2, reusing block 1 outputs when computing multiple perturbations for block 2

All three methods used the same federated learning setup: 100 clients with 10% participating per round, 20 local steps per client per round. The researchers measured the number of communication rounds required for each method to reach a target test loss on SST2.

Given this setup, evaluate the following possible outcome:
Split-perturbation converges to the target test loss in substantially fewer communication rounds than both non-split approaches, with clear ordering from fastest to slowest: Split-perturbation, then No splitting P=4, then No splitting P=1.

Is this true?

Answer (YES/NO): YES